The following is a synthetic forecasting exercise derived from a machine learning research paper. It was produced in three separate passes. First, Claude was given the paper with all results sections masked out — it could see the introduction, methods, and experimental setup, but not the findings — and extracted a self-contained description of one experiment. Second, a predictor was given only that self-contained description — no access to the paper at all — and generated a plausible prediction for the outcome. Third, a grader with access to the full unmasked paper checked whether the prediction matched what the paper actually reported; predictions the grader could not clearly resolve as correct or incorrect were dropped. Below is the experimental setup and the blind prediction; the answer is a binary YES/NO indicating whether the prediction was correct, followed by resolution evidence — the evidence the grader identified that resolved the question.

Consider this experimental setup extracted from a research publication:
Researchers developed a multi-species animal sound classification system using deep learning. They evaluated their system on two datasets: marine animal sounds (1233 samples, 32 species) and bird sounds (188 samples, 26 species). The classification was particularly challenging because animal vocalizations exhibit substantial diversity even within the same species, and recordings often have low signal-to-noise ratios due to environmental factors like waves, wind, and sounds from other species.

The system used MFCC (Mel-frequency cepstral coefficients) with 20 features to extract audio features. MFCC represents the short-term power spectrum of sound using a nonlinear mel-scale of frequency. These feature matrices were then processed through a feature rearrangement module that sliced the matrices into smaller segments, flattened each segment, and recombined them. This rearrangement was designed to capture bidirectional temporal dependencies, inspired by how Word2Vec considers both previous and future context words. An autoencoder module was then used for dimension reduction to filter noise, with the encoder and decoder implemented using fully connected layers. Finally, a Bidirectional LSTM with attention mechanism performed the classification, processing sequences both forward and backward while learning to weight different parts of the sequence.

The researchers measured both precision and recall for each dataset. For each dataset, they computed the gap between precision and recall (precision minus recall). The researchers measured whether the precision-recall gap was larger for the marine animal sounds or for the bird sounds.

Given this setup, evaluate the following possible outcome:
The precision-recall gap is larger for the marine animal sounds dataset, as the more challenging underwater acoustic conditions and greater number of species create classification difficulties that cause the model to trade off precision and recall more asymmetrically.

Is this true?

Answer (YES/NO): NO